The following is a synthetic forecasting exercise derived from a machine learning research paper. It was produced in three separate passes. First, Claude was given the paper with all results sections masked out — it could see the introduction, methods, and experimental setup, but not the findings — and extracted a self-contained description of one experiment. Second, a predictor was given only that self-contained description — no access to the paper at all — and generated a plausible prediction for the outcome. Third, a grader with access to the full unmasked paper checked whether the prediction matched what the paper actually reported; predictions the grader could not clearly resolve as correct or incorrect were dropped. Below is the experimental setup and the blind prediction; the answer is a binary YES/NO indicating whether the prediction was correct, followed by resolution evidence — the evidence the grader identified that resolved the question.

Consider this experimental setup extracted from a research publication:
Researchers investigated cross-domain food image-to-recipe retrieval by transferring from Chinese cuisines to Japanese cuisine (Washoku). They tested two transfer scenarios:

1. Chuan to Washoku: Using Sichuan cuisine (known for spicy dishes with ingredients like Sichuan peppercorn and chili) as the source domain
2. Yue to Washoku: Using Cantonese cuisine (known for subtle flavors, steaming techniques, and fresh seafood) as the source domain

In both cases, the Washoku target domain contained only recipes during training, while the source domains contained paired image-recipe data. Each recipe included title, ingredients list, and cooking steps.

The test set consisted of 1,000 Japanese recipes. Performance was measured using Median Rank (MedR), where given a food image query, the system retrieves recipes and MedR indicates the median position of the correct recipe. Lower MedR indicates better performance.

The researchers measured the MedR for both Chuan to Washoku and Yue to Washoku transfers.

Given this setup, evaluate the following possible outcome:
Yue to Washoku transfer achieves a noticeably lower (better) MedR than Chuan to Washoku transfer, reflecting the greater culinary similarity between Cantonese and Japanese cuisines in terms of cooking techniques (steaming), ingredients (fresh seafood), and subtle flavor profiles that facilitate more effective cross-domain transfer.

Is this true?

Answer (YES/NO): NO